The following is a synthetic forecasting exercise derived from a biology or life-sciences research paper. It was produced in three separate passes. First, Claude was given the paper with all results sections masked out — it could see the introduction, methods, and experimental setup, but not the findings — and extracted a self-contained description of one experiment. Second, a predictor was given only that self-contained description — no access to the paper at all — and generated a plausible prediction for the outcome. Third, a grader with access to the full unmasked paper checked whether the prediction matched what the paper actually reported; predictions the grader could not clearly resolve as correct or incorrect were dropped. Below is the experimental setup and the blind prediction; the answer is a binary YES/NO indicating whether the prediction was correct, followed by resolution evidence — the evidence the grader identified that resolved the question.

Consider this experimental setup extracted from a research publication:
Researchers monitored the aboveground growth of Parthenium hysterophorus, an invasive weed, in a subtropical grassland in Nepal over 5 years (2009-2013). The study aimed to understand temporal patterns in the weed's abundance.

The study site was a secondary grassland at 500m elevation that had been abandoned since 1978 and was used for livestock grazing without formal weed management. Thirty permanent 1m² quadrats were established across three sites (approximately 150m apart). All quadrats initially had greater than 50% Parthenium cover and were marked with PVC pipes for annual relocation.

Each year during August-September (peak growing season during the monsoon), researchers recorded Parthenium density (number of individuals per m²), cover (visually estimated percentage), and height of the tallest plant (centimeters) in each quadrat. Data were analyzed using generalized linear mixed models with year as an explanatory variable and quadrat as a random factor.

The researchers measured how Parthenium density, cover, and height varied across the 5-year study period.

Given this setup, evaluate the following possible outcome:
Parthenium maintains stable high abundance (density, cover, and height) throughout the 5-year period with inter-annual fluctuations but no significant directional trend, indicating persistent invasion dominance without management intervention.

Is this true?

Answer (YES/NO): NO